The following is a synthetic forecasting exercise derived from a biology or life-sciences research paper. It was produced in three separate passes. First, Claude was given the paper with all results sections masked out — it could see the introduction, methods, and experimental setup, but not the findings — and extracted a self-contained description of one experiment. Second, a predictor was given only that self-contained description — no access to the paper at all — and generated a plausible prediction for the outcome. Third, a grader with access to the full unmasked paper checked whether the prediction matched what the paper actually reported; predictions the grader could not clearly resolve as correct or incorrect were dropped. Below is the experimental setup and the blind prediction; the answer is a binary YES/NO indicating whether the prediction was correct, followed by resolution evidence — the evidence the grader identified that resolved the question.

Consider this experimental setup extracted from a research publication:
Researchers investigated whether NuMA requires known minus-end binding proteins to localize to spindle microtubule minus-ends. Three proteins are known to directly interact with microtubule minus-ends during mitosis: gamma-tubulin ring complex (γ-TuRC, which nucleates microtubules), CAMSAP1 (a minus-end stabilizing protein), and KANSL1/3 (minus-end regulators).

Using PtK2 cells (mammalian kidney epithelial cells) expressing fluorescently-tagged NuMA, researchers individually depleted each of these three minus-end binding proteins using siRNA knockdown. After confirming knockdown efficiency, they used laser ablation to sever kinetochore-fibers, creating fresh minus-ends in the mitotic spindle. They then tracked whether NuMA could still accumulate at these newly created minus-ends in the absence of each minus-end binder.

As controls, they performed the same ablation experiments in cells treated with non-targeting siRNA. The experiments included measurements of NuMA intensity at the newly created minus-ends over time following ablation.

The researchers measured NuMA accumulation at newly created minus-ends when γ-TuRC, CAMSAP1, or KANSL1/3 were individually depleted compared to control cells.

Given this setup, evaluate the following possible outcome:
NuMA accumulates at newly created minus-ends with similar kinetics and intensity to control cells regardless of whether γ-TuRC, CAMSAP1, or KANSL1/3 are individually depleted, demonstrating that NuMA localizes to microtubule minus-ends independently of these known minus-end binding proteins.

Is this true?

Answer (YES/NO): YES